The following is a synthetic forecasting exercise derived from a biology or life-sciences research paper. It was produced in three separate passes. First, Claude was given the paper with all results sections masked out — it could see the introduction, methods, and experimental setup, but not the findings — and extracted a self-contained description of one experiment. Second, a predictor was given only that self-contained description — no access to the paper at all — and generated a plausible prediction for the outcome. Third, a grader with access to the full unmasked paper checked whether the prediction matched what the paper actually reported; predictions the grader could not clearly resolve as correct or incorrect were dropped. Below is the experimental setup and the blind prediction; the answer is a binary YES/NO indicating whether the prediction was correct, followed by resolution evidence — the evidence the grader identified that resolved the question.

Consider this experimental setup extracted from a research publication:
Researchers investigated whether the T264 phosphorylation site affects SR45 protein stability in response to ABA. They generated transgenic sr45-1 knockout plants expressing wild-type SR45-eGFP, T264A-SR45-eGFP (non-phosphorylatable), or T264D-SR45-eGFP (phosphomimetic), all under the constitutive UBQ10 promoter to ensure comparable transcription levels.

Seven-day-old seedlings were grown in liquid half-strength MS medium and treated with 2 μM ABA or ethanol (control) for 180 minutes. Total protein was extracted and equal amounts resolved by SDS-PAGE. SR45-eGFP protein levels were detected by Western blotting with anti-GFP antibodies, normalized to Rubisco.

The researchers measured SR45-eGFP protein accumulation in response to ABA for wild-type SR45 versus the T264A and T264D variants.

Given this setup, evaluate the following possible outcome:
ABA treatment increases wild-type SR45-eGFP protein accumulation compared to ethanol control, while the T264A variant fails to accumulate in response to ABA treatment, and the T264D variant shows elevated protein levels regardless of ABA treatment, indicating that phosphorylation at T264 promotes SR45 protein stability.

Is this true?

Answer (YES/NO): NO